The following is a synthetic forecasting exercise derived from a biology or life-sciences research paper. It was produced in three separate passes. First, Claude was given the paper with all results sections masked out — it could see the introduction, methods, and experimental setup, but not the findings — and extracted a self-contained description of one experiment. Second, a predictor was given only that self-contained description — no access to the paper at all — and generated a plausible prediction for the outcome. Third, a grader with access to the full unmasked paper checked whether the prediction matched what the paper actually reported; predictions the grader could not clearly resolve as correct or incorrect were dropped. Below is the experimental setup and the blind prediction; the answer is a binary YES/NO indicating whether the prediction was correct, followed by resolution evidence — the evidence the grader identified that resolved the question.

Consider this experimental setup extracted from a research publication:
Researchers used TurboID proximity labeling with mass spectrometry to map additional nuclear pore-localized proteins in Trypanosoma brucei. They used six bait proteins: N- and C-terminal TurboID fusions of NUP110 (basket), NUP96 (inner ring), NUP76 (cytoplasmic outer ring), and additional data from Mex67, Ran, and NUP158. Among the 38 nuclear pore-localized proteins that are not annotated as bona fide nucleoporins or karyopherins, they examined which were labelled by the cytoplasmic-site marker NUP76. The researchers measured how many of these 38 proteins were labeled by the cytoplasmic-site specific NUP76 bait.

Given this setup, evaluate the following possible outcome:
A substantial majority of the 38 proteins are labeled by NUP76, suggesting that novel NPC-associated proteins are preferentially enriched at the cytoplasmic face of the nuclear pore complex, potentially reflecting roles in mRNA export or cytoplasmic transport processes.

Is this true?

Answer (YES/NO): NO